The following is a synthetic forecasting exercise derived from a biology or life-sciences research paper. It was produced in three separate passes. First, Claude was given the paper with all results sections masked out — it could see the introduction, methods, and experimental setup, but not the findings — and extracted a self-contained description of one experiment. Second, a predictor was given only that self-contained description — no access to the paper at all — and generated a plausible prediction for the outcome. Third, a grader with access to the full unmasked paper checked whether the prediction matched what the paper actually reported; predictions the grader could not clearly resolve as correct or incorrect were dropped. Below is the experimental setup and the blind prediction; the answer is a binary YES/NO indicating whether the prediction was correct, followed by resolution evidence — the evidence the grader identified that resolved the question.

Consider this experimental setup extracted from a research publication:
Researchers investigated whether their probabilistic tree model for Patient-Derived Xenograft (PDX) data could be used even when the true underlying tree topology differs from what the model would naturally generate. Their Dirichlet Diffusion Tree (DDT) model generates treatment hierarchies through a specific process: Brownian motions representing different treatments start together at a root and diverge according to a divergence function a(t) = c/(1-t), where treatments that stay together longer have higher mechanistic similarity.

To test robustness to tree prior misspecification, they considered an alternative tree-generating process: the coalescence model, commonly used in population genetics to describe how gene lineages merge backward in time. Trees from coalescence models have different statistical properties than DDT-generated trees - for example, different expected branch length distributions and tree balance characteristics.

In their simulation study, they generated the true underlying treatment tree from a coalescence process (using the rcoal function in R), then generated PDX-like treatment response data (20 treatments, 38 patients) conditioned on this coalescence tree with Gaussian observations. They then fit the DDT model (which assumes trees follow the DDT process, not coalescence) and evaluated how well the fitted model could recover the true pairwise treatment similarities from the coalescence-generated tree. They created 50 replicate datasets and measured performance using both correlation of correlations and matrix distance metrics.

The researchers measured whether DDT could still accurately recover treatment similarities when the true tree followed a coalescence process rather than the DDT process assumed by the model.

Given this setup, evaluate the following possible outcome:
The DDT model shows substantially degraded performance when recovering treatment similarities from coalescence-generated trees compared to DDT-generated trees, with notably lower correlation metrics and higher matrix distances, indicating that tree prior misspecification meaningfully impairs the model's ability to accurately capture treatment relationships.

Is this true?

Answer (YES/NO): NO